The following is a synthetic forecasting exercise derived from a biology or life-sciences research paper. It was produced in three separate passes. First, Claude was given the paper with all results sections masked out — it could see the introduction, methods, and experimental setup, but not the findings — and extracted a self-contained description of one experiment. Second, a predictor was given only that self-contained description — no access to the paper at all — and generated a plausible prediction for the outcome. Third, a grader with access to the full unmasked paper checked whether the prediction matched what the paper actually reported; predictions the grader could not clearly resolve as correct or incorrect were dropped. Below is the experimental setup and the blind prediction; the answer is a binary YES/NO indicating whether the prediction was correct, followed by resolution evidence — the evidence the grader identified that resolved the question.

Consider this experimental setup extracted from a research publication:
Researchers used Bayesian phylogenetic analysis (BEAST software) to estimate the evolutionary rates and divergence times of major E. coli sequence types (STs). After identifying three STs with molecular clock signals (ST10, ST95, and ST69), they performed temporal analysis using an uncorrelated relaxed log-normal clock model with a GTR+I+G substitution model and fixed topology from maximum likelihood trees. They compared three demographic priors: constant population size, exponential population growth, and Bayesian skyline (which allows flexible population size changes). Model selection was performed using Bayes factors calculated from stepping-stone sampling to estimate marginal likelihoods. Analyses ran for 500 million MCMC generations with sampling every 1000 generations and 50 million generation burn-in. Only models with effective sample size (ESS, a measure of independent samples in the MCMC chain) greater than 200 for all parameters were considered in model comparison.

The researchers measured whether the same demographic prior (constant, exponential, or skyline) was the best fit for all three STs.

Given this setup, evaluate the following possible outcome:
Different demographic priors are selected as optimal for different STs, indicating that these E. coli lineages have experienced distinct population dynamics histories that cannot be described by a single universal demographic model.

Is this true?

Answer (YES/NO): NO